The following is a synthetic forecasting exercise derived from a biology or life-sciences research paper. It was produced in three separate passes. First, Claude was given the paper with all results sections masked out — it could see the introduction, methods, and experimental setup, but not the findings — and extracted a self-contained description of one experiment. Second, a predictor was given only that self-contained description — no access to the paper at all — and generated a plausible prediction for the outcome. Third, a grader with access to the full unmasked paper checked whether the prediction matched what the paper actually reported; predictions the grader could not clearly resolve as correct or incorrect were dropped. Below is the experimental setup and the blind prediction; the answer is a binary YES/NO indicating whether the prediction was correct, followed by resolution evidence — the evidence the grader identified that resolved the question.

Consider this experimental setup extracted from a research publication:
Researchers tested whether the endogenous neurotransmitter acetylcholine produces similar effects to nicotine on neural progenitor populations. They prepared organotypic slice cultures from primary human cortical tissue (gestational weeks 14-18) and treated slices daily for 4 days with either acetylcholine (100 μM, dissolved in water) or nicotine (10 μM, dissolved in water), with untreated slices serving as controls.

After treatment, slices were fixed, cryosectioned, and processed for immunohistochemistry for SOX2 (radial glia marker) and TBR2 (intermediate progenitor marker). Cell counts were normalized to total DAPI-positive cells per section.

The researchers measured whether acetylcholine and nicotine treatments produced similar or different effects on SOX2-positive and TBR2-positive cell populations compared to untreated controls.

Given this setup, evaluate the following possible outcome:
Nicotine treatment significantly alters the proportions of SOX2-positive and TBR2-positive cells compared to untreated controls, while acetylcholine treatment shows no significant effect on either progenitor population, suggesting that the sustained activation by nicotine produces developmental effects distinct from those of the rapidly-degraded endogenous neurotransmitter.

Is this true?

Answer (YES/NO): NO